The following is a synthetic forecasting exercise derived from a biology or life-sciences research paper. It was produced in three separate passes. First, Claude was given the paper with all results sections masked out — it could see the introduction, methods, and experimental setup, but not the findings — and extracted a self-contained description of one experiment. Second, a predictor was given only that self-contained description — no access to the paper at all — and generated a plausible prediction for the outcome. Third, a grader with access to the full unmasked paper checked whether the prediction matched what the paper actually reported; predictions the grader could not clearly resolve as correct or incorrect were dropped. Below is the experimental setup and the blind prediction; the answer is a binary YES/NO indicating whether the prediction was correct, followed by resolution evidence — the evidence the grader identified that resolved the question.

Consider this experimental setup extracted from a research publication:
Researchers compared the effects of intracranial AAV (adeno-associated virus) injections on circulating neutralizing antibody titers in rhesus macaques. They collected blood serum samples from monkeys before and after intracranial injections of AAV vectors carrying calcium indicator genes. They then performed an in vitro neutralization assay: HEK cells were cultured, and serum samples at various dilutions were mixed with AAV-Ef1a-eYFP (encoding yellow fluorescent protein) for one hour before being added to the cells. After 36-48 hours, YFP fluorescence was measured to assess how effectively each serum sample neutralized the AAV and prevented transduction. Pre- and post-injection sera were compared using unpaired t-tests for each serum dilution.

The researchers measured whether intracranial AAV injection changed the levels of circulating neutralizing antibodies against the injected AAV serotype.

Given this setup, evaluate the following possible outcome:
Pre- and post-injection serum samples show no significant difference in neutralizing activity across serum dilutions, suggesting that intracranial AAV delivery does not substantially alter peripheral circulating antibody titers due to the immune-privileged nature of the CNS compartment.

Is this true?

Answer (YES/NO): NO